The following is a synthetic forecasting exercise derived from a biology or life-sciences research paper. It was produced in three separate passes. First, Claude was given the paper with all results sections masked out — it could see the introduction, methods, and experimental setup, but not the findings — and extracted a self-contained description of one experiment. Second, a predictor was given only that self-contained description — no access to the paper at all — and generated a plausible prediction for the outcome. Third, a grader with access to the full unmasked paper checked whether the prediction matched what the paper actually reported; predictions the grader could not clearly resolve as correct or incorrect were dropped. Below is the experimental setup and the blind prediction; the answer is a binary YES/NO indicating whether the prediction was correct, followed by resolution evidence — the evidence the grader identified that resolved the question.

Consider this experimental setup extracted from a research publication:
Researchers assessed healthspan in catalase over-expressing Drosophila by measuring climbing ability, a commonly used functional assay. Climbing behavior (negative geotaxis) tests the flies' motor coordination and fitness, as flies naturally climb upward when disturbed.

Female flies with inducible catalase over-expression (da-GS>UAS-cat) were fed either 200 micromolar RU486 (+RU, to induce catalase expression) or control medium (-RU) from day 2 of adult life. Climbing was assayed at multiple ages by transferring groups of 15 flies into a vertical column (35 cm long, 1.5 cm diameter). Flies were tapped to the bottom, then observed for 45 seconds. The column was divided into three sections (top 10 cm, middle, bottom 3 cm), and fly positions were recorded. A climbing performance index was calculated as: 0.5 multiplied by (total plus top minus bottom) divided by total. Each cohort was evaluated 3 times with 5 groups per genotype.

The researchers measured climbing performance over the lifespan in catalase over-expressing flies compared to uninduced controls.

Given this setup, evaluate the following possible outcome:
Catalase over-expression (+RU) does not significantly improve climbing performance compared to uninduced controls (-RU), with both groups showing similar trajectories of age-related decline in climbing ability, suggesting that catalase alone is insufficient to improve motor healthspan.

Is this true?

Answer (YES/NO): NO